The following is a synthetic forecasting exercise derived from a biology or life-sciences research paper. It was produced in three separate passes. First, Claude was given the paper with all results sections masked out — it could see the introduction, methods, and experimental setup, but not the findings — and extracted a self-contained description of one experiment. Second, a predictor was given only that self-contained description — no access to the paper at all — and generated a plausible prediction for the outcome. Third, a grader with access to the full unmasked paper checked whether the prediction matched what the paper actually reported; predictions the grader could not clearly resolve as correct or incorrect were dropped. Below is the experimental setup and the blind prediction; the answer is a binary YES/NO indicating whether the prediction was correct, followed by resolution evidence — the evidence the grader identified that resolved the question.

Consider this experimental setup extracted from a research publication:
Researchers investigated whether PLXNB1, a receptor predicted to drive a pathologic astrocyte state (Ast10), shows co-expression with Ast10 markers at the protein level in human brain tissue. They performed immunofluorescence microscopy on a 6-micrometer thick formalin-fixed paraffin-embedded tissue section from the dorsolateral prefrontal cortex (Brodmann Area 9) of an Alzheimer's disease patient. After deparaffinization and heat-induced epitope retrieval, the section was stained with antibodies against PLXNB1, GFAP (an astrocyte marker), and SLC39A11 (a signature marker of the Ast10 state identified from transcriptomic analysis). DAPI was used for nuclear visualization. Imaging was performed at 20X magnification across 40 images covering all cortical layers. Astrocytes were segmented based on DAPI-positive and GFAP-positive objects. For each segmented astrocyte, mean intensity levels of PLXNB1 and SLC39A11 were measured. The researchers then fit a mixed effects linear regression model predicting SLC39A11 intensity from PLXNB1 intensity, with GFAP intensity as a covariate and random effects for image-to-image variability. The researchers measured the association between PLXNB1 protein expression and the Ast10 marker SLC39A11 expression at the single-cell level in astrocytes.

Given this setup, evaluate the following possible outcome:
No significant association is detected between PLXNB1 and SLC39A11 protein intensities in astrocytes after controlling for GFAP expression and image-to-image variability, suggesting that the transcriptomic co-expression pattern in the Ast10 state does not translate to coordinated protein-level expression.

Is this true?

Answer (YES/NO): NO